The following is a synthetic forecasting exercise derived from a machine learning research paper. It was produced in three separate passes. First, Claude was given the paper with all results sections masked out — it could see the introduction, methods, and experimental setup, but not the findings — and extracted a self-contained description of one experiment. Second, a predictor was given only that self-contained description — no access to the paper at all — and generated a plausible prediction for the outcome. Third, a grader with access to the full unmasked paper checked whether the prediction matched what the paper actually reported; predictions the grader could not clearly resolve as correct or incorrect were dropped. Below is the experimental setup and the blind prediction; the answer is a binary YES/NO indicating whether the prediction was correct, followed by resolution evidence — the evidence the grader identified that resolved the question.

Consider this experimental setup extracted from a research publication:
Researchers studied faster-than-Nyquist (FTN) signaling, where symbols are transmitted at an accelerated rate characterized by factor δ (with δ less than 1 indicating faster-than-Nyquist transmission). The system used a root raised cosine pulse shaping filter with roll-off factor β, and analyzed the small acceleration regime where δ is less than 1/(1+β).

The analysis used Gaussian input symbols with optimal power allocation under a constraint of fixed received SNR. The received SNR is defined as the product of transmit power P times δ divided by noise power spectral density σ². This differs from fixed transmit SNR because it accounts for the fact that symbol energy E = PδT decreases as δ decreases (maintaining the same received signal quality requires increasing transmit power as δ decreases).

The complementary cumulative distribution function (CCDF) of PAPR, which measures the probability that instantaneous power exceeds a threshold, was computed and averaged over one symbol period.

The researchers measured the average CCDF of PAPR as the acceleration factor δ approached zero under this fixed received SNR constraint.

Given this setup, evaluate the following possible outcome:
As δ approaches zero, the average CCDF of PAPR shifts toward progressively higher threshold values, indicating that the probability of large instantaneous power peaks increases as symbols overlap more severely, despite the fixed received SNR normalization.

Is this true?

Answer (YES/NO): YES